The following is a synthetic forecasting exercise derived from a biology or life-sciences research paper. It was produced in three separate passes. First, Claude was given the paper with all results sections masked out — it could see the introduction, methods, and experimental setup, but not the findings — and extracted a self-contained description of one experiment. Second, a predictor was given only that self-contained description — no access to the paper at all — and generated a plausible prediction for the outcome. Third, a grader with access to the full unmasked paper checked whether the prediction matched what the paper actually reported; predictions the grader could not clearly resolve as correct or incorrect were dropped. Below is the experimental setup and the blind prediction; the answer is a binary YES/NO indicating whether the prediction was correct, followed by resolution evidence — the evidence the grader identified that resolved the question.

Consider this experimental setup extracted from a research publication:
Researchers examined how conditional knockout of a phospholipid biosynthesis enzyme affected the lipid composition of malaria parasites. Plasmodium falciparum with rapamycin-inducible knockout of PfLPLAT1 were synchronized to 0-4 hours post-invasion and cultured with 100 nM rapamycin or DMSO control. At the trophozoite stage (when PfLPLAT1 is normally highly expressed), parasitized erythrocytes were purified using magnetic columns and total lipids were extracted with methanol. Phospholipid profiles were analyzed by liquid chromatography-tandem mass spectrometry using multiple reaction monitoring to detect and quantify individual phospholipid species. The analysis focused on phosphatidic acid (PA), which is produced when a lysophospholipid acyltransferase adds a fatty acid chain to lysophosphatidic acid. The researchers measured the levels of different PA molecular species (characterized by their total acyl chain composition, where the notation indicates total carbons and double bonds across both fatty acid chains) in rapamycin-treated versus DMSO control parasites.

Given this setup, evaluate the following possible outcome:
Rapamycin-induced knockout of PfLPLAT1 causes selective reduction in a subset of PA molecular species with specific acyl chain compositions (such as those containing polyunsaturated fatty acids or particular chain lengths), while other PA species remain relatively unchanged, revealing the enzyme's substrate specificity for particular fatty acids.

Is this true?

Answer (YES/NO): NO